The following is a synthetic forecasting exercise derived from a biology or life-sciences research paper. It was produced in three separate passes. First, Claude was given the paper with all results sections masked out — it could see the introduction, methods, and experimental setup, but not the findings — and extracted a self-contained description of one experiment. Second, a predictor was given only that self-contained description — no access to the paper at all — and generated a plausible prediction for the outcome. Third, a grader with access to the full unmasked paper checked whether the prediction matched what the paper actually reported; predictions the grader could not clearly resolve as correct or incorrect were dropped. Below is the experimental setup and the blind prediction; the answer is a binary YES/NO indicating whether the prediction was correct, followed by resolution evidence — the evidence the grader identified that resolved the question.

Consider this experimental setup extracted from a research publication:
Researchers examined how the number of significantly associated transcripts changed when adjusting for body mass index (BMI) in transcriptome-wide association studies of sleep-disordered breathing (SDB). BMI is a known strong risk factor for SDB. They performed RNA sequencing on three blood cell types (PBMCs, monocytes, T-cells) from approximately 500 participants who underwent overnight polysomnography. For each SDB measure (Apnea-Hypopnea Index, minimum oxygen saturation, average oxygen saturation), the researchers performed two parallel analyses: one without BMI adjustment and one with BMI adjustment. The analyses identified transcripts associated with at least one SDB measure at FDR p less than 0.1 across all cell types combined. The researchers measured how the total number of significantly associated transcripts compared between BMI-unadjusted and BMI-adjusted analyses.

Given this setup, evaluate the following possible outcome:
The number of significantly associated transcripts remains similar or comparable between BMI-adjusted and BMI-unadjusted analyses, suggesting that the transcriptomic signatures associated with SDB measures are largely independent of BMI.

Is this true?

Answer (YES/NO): NO